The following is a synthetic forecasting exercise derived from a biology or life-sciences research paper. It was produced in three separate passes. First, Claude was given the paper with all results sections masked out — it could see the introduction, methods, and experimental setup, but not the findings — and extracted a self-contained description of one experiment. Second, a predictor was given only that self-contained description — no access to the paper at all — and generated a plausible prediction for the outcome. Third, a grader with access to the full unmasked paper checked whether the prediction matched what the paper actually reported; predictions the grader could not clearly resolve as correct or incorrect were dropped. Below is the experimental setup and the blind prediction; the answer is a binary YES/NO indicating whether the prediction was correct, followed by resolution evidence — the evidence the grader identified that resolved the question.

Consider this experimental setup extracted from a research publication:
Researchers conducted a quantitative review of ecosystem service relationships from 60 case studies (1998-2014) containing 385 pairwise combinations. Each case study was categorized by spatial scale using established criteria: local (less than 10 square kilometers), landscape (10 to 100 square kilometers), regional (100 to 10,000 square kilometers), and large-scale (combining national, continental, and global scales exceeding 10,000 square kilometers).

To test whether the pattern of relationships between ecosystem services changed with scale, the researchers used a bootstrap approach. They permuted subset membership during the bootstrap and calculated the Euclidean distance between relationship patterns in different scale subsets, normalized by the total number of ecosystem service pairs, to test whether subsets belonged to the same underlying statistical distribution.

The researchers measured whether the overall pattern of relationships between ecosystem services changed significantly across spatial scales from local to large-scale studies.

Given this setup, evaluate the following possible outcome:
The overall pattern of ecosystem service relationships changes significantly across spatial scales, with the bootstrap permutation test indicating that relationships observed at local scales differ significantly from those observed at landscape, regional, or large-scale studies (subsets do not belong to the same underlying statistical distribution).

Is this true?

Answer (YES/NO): NO